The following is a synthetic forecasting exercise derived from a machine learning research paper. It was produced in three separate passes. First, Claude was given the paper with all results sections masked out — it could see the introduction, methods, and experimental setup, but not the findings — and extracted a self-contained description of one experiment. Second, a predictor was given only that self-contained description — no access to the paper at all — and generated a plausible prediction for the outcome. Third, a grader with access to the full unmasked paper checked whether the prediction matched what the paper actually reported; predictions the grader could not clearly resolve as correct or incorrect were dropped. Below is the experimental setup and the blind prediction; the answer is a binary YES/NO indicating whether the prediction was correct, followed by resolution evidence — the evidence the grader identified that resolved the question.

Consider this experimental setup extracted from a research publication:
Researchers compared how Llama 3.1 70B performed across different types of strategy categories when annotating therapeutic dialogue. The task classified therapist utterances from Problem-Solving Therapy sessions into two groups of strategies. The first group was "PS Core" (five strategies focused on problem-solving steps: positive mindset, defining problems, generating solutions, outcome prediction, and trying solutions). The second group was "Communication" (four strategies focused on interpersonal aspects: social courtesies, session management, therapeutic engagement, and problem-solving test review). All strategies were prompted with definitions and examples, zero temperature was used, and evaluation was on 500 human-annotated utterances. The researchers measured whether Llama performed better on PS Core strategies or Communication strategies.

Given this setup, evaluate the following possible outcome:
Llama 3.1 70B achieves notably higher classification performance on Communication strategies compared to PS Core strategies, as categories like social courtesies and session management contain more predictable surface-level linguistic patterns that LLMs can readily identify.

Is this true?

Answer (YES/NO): NO